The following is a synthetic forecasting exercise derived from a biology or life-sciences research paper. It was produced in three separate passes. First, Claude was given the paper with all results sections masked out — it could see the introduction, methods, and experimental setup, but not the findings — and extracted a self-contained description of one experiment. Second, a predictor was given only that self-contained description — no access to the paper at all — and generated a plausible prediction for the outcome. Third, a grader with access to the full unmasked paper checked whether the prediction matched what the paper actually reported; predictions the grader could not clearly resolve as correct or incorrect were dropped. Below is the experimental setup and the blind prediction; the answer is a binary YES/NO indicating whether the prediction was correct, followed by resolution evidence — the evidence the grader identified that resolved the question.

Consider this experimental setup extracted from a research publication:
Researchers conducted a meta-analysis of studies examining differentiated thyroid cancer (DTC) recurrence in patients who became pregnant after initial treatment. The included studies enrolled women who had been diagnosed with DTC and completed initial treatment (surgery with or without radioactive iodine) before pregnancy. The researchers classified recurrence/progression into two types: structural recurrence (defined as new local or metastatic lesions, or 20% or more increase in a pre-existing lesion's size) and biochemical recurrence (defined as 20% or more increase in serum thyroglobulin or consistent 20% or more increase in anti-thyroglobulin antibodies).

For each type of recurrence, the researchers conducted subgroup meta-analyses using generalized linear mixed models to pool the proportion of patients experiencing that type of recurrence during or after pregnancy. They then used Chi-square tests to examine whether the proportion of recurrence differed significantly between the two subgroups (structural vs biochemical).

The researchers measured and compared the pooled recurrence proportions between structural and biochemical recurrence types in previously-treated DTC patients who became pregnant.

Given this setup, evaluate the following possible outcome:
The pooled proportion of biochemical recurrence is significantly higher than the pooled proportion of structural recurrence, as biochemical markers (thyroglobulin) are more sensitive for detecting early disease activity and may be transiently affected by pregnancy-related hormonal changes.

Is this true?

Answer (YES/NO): NO